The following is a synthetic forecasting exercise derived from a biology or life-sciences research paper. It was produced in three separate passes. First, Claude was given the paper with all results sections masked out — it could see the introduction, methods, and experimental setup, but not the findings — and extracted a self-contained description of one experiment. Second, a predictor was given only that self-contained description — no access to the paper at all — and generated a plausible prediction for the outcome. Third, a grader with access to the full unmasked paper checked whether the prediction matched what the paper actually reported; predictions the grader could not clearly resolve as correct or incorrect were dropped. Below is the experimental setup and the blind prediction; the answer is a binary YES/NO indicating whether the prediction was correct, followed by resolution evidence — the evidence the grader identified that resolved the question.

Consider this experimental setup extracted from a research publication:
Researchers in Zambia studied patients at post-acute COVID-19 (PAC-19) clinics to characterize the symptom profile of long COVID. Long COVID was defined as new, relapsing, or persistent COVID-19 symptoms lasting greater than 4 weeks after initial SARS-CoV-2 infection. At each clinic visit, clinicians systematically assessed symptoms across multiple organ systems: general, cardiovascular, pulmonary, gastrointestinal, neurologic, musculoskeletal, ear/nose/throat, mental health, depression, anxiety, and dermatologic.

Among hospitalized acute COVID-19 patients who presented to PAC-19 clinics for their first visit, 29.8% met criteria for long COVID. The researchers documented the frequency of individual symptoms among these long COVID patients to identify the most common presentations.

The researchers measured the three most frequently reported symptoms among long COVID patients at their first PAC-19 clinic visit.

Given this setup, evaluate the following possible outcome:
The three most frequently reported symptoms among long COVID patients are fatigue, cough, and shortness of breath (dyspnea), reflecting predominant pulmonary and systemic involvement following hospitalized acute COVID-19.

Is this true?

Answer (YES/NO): YES